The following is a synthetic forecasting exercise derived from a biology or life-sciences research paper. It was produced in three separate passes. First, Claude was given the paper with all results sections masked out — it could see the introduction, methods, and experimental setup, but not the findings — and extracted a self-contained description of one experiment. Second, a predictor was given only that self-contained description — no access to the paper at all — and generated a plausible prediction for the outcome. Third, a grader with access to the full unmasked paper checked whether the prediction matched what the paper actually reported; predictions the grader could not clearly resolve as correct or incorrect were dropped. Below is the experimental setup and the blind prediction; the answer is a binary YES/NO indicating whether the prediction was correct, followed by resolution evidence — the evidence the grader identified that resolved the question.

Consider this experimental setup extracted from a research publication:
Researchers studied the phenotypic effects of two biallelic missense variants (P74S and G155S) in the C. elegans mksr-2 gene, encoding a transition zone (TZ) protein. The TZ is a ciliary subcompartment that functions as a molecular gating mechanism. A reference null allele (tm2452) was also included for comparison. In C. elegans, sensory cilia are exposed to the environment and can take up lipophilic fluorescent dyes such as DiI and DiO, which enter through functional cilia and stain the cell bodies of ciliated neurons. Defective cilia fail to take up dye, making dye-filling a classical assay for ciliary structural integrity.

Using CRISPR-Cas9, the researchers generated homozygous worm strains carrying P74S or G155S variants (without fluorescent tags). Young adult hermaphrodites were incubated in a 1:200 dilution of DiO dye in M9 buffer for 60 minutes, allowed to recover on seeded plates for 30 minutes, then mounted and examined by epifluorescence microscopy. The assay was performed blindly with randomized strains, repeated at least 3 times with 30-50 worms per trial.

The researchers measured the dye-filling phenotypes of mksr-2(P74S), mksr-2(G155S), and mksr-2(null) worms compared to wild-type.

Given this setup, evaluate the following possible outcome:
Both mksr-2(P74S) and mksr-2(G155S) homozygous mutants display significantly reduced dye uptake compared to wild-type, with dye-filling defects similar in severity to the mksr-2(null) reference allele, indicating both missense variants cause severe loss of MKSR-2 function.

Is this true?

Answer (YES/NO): NO